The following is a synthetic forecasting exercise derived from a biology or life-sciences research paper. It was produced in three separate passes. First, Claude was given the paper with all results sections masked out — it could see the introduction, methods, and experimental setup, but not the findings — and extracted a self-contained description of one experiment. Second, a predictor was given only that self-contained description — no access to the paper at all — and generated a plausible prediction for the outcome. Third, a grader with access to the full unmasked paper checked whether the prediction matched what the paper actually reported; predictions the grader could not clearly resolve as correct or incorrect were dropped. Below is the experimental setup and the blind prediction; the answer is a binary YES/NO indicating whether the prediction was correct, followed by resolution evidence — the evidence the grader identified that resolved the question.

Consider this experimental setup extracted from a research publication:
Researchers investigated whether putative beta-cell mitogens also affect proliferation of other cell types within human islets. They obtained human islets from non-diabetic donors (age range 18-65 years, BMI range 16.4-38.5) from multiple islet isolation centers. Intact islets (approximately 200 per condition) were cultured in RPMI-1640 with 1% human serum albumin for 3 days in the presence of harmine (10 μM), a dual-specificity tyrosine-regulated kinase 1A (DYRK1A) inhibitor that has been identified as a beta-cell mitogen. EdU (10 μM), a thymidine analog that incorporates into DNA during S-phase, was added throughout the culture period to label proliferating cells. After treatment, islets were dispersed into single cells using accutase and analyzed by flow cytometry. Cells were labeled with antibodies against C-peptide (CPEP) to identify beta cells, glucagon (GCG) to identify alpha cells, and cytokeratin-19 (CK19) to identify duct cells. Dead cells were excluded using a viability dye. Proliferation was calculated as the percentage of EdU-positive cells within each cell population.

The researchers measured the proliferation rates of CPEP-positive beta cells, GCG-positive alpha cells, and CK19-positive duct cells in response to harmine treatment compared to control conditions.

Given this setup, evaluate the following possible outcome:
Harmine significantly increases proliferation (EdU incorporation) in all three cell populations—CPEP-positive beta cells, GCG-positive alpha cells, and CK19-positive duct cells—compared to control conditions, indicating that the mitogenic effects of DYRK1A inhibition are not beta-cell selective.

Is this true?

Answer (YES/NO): NO